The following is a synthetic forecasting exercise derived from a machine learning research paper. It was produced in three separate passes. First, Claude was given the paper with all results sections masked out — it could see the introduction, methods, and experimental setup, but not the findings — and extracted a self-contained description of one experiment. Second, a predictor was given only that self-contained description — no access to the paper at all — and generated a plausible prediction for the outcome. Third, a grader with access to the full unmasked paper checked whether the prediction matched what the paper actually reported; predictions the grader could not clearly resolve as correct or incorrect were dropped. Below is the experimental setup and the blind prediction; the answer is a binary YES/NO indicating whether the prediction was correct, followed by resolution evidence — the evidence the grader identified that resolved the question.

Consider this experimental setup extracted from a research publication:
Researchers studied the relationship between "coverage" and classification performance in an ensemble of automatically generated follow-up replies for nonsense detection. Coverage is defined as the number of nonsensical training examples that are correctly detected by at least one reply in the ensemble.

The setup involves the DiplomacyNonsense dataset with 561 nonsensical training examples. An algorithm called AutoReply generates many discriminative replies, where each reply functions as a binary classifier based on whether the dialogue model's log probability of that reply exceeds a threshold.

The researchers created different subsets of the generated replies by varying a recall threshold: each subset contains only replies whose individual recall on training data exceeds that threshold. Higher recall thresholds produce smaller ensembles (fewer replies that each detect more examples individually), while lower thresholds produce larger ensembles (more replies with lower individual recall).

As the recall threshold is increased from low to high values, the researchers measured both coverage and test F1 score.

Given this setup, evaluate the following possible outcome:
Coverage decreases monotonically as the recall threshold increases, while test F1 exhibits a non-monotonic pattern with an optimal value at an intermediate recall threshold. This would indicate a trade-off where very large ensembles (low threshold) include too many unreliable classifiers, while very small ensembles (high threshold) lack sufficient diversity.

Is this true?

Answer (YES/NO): NO